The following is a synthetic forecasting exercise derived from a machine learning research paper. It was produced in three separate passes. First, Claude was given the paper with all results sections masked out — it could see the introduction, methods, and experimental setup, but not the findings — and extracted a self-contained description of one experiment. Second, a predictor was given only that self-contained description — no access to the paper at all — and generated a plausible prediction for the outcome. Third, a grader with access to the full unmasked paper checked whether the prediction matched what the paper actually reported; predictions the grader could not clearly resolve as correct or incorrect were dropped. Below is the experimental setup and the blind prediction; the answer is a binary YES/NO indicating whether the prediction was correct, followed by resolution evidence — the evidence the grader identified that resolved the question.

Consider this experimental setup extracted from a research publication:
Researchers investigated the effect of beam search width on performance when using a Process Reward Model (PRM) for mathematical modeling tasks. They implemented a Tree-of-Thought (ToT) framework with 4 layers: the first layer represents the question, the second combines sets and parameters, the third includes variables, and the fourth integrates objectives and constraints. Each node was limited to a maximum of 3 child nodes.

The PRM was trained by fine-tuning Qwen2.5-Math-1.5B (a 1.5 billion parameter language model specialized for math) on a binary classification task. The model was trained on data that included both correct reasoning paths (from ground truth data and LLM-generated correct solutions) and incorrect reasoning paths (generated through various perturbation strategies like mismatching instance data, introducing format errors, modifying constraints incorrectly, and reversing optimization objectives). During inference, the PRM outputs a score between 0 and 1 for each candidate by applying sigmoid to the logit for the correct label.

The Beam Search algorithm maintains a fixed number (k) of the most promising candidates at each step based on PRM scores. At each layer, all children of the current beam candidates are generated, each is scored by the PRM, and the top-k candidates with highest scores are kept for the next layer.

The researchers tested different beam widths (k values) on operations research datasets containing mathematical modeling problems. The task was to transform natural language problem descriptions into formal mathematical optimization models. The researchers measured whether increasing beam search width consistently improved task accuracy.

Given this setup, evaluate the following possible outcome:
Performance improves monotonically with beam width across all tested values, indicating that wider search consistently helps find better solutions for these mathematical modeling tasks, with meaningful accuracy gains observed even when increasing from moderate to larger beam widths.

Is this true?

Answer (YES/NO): NO